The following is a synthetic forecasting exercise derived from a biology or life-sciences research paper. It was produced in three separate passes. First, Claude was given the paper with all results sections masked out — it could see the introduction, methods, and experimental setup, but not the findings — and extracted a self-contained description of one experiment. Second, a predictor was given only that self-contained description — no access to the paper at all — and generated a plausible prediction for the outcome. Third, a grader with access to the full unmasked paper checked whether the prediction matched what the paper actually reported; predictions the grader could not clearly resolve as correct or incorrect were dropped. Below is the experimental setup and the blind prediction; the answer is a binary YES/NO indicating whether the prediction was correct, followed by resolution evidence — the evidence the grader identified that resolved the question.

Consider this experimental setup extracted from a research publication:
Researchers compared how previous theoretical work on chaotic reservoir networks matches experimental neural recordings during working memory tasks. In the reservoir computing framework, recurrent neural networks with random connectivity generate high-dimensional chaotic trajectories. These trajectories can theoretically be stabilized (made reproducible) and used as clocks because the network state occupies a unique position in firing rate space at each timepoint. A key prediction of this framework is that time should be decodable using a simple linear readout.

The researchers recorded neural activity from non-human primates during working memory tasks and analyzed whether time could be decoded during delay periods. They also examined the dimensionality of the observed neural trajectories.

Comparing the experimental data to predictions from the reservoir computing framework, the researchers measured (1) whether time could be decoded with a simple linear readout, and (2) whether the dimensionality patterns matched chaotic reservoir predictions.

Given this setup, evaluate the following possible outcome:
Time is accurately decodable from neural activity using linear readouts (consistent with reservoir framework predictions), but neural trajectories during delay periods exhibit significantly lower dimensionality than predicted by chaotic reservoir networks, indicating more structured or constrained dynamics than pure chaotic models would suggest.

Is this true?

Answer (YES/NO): NO